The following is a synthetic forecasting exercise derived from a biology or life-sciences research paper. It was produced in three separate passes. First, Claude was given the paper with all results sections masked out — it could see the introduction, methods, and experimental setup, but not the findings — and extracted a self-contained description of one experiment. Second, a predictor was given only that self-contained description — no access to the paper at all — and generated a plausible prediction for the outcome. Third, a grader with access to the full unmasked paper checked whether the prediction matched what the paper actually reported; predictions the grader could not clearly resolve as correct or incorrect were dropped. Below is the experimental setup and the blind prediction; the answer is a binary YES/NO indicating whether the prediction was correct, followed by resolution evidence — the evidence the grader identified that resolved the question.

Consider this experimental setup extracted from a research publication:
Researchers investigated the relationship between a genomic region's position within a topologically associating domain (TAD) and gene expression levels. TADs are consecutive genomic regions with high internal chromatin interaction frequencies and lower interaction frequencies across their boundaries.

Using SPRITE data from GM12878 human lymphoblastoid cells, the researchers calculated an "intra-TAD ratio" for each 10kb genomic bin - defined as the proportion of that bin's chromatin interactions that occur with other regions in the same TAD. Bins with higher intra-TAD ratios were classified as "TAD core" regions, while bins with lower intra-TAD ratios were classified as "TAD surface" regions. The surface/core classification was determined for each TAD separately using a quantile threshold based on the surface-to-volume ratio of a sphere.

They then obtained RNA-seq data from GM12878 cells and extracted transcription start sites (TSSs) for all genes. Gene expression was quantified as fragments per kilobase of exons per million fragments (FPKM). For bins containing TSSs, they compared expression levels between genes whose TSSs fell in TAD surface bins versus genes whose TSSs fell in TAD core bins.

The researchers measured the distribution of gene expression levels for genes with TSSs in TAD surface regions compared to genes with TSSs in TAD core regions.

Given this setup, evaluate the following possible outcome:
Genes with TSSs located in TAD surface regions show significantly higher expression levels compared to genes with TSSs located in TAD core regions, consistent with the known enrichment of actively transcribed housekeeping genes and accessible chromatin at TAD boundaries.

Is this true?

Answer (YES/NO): YES